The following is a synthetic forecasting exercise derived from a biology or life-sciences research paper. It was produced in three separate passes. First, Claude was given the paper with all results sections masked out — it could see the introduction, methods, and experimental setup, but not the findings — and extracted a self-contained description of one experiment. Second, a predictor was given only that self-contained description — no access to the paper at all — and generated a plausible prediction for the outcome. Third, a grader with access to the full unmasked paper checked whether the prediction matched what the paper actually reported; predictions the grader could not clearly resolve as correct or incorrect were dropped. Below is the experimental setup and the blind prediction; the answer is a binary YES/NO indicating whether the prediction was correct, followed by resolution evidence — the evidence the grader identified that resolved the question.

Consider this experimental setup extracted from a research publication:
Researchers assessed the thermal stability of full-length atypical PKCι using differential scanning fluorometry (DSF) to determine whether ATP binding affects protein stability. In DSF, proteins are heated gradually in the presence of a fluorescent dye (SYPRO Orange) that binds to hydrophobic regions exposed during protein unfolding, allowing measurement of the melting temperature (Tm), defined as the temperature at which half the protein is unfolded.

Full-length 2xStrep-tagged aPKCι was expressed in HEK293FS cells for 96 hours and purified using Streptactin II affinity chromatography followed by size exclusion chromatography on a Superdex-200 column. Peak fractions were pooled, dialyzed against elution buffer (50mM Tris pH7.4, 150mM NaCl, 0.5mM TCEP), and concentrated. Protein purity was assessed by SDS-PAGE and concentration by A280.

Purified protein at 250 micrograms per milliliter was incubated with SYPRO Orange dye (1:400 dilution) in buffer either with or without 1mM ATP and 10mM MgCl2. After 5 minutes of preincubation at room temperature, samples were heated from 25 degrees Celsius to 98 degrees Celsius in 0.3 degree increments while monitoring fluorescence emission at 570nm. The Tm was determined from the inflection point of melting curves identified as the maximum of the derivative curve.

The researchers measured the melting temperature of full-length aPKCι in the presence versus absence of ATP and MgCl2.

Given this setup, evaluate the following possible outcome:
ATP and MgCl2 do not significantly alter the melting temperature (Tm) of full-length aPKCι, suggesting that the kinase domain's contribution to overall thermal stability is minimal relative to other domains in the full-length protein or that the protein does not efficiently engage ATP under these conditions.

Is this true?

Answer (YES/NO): NO